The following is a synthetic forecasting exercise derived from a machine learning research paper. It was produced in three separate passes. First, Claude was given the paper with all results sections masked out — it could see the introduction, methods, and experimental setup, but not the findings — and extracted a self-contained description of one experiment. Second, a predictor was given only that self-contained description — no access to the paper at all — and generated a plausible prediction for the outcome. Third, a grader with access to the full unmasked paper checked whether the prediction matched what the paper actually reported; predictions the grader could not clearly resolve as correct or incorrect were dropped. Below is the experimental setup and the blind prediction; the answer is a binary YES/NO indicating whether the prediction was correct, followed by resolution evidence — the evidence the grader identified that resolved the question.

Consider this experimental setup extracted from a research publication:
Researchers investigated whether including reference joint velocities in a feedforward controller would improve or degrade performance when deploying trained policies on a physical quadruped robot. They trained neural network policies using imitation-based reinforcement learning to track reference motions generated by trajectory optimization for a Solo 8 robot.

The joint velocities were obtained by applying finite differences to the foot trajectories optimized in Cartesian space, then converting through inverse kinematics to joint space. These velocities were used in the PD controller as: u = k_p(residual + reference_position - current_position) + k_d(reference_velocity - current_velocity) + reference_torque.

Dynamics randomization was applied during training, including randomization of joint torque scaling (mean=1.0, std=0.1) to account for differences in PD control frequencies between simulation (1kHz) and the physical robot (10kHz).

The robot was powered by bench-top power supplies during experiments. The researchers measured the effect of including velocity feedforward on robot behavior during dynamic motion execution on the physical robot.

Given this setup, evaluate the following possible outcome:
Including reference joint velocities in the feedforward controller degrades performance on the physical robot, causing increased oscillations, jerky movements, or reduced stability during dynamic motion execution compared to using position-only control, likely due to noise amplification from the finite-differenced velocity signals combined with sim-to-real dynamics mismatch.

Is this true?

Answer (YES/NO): NO